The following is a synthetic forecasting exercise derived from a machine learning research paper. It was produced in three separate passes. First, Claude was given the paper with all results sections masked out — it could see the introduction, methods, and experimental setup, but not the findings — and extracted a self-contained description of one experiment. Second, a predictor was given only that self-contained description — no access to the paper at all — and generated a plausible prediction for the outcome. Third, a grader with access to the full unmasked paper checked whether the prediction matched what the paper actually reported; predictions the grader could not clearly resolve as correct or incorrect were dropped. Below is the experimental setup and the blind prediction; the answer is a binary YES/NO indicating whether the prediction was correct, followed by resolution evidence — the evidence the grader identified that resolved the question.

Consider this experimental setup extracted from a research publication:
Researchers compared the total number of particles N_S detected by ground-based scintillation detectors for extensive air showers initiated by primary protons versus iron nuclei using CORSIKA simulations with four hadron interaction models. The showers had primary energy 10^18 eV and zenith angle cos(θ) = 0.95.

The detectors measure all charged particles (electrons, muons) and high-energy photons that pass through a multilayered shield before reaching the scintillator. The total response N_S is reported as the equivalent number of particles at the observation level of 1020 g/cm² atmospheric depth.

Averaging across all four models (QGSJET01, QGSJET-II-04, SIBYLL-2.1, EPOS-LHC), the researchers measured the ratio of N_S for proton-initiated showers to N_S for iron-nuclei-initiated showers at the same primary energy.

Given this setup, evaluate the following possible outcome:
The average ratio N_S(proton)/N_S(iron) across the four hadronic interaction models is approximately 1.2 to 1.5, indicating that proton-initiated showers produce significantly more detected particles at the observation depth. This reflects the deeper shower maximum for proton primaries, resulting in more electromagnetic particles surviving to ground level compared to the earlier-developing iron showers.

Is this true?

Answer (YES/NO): NO